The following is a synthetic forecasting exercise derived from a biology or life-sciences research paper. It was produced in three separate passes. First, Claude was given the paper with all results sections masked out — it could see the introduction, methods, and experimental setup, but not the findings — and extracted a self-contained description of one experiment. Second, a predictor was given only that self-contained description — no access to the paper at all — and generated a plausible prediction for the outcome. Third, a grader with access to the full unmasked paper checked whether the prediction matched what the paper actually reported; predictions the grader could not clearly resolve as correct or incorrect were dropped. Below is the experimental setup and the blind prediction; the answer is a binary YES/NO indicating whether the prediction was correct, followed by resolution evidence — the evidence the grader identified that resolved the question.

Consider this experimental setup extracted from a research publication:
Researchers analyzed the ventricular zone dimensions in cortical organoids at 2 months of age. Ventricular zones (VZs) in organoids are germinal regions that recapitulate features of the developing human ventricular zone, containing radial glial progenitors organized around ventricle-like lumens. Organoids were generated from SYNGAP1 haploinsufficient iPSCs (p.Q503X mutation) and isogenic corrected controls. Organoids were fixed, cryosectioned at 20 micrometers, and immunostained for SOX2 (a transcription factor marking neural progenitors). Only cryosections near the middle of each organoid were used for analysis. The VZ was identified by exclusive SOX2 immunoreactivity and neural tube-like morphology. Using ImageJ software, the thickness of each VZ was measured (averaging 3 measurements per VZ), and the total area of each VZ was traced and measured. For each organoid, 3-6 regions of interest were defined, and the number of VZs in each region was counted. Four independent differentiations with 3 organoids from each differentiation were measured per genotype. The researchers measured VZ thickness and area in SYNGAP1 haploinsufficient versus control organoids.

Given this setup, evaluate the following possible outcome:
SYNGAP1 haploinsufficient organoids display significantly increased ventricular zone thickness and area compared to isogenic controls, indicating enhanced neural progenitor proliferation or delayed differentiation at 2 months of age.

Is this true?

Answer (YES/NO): NO